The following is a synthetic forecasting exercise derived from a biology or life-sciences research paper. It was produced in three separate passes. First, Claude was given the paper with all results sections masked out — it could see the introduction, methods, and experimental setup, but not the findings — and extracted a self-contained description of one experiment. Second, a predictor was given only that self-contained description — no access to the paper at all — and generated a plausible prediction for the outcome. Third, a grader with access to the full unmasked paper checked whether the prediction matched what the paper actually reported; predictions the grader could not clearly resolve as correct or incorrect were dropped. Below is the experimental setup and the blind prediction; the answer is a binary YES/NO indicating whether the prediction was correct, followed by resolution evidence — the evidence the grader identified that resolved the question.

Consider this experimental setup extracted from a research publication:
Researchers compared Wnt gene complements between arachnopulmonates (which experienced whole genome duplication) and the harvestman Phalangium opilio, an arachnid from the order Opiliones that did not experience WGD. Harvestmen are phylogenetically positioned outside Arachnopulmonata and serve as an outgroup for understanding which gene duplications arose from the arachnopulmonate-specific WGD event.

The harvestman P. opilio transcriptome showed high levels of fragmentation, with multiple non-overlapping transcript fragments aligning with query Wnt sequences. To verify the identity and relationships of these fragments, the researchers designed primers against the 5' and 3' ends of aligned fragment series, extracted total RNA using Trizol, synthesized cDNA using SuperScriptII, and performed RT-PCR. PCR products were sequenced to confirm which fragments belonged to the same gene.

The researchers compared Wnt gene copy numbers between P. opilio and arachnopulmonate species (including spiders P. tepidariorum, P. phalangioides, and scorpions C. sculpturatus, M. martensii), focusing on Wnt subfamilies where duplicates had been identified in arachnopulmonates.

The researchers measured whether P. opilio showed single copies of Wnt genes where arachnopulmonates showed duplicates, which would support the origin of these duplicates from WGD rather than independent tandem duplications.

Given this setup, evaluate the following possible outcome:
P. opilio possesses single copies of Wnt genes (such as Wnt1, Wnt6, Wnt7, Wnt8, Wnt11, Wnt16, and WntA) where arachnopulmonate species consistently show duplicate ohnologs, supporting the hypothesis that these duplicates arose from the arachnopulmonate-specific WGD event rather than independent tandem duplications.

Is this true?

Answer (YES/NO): NO